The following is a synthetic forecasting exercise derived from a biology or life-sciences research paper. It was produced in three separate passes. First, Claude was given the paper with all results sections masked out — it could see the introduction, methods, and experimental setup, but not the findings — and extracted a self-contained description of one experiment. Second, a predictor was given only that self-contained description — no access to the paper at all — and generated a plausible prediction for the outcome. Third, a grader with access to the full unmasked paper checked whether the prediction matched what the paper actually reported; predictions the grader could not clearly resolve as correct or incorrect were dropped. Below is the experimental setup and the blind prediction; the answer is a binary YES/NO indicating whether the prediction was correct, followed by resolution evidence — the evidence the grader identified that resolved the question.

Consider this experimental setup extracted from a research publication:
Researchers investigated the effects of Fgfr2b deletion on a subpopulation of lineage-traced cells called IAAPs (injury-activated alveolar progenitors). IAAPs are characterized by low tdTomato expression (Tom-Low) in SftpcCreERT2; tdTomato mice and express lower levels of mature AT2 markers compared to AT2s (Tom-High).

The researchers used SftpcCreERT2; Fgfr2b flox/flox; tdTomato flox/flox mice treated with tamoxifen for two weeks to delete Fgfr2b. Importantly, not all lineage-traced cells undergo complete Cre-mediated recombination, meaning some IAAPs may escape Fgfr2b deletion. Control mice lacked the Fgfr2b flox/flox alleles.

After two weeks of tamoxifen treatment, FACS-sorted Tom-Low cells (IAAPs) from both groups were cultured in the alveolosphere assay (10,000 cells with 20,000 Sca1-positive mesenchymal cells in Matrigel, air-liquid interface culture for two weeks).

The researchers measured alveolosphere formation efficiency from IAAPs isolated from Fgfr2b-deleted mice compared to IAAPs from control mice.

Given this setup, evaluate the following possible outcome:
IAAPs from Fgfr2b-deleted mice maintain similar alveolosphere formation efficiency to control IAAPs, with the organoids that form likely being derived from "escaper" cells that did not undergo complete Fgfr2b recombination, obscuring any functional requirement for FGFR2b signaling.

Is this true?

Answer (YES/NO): NO